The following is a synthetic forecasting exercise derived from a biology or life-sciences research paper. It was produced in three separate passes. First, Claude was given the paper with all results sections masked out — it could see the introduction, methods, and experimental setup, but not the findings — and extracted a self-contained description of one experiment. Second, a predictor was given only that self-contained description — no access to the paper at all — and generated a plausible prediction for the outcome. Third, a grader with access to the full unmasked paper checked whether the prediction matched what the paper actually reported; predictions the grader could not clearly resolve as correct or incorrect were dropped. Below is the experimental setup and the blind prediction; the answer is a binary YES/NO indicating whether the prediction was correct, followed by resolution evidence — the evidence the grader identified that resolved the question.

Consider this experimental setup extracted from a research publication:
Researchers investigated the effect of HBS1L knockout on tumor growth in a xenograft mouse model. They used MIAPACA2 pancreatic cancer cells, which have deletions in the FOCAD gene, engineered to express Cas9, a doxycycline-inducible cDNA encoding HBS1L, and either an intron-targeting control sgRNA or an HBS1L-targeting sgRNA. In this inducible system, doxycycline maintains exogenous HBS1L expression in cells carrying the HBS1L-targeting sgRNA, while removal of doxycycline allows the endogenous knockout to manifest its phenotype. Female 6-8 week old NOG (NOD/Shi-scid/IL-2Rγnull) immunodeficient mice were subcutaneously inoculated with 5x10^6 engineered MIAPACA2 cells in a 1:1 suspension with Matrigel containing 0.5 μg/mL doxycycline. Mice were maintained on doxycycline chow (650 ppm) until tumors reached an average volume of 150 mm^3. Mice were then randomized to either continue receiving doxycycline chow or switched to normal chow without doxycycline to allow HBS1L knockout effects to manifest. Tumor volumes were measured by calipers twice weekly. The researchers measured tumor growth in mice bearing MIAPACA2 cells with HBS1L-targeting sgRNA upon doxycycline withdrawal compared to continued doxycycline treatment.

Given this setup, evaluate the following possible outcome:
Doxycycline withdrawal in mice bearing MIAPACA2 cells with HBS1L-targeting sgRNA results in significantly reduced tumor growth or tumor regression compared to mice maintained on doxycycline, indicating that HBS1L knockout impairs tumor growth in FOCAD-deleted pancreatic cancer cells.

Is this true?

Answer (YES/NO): YES